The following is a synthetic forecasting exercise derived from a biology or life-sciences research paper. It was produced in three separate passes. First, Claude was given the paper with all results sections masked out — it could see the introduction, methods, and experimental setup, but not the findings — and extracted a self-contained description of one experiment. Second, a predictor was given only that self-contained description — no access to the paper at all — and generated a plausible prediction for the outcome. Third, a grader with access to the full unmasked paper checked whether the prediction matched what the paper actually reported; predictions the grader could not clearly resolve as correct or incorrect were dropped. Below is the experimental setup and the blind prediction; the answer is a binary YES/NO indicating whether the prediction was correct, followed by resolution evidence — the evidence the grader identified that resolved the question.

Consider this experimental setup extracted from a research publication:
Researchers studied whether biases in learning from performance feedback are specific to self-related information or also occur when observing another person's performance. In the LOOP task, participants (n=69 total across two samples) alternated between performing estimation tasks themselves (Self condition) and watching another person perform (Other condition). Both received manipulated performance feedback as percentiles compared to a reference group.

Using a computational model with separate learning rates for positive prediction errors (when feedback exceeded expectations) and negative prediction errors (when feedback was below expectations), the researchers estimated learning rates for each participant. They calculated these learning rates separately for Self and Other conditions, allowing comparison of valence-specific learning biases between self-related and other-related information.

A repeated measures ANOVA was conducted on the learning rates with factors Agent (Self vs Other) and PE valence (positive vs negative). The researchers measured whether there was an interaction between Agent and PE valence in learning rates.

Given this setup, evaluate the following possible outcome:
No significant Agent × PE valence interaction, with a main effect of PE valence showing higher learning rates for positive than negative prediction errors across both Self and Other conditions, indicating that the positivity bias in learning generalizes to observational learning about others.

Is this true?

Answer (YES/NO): NO